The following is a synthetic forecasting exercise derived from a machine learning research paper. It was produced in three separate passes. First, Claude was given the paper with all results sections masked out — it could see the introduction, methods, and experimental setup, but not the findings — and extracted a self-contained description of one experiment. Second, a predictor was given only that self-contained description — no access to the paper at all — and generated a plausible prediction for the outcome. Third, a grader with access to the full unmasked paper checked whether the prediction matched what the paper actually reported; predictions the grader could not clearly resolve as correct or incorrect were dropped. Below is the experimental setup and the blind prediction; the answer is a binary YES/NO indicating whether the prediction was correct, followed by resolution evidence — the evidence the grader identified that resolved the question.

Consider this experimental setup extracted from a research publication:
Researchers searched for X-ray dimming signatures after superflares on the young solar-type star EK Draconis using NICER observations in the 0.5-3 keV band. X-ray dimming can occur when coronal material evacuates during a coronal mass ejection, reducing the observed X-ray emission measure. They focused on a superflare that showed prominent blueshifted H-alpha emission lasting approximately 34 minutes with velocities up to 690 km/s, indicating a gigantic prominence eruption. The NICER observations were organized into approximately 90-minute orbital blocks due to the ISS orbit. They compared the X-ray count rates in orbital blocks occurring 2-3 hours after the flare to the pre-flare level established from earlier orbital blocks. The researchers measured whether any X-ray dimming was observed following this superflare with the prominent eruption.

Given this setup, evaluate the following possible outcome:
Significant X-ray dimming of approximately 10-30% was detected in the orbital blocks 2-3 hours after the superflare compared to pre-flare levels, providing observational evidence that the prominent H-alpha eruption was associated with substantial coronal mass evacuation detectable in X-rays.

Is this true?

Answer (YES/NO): NO